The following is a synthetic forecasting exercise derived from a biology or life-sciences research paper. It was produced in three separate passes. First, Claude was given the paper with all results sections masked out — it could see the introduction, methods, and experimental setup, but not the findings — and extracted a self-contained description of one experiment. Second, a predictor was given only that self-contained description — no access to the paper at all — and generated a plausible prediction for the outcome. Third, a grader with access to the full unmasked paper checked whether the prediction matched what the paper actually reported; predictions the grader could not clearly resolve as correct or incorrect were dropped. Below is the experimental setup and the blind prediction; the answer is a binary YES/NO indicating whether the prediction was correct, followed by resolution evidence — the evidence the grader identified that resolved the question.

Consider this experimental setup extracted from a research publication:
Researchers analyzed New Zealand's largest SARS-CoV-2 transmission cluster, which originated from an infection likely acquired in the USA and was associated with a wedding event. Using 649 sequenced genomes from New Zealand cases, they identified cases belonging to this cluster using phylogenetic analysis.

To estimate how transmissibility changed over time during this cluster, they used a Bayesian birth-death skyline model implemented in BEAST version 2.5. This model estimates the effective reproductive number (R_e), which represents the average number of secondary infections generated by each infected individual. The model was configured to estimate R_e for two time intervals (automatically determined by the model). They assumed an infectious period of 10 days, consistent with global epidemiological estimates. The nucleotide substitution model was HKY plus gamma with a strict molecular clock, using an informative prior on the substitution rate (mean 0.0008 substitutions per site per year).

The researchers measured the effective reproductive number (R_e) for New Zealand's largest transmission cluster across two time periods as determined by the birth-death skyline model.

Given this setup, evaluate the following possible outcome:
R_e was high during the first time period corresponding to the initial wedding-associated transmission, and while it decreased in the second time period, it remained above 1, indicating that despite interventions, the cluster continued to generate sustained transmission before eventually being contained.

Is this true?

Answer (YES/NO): NO